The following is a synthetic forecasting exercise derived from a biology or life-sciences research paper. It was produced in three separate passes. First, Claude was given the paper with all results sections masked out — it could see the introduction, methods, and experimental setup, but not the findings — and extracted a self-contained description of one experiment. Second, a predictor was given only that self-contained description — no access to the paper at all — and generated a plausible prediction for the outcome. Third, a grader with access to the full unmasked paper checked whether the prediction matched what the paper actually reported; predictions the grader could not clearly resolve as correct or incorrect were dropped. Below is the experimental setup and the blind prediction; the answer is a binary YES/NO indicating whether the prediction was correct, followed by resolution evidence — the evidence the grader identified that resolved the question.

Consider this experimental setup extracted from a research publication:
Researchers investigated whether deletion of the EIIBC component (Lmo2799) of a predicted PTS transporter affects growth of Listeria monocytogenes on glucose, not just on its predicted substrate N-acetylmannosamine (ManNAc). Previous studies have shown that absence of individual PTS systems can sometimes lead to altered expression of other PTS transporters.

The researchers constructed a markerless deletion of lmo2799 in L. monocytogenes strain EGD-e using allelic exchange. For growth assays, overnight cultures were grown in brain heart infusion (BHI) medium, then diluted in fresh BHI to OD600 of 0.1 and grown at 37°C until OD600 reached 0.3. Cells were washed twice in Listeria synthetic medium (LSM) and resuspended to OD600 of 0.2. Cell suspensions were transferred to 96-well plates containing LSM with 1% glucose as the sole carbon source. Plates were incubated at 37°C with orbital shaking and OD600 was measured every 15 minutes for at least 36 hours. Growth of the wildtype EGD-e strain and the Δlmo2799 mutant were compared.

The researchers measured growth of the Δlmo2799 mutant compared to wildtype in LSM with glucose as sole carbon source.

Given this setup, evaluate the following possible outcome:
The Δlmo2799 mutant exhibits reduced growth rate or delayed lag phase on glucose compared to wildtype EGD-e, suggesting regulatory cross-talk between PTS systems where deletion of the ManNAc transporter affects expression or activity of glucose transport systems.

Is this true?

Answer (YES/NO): NO